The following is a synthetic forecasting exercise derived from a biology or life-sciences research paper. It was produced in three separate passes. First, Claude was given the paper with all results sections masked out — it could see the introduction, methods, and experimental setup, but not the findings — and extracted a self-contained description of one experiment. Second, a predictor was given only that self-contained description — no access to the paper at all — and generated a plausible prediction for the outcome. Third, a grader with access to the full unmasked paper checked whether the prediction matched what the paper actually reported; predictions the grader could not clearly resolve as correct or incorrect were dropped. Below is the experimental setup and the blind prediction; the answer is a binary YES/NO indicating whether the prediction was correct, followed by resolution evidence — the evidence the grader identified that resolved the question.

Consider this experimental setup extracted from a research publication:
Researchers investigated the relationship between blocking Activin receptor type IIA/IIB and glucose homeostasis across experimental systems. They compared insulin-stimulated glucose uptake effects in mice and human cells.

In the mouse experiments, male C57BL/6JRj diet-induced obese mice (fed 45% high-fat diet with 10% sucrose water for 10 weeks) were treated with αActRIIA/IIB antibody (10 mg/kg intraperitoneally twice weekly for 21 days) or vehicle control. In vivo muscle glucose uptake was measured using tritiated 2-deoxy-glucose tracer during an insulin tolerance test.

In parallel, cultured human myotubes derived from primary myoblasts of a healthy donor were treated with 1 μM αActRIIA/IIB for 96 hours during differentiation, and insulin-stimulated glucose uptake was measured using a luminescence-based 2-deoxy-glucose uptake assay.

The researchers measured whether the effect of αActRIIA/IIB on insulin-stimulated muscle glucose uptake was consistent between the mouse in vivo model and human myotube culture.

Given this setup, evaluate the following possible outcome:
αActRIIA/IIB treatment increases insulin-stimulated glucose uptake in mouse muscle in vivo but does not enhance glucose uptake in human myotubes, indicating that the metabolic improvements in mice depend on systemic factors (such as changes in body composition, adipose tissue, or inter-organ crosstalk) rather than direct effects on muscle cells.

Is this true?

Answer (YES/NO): NO